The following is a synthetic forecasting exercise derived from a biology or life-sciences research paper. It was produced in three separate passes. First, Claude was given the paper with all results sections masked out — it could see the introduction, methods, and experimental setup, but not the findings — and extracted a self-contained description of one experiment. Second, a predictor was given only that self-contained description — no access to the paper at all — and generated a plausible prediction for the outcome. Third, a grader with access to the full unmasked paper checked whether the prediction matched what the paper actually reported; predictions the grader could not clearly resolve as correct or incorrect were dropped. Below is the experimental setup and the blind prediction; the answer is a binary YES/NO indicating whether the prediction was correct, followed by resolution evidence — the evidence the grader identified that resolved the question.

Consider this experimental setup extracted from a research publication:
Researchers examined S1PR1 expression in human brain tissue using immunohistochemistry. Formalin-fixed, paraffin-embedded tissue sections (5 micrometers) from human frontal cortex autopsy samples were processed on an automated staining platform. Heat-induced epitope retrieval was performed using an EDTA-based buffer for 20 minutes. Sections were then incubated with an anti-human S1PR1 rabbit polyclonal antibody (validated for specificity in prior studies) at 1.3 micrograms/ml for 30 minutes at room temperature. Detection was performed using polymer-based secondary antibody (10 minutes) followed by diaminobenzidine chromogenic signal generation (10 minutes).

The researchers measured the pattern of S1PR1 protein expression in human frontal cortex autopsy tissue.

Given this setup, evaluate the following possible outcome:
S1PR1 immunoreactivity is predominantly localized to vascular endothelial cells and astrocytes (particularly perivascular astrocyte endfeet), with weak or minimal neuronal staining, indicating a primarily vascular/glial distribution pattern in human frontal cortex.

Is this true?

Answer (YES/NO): NO